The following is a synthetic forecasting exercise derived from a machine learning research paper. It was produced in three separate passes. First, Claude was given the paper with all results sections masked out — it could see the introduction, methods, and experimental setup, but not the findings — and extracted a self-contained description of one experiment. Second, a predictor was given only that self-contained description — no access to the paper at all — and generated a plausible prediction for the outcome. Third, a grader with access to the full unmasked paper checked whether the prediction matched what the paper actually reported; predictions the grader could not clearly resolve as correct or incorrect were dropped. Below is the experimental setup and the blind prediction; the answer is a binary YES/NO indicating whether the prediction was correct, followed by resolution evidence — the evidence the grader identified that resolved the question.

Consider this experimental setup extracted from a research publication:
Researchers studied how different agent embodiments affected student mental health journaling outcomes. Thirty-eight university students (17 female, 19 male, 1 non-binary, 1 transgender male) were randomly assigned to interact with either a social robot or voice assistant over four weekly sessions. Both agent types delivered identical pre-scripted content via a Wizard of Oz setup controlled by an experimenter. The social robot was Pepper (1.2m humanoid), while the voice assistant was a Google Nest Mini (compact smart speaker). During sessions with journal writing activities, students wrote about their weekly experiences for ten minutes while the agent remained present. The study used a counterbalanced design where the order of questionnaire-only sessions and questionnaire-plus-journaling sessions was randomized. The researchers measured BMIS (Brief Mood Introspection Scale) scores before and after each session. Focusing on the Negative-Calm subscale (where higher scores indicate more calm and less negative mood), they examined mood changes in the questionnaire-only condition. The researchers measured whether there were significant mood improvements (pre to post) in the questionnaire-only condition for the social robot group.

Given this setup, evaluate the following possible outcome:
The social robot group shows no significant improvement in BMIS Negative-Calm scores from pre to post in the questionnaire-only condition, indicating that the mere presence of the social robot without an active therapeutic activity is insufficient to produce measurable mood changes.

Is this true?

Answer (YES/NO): YES